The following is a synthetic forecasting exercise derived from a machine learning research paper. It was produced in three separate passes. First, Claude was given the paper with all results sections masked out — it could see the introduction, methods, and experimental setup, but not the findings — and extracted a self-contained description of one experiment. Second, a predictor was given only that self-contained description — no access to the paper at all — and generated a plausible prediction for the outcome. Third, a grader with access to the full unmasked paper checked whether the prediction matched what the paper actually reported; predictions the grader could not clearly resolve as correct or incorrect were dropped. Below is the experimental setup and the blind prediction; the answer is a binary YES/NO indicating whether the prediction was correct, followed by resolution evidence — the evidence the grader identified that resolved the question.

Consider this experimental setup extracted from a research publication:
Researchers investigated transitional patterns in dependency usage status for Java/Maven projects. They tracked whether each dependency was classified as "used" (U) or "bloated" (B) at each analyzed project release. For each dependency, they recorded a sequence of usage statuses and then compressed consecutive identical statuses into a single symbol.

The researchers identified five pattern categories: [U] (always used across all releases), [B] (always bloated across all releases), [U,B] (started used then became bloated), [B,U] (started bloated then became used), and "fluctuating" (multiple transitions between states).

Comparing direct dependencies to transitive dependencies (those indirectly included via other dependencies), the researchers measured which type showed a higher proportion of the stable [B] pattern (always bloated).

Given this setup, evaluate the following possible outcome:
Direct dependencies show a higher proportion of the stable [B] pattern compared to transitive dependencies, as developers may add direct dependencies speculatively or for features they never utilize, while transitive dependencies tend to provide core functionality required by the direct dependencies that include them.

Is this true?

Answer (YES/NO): NO